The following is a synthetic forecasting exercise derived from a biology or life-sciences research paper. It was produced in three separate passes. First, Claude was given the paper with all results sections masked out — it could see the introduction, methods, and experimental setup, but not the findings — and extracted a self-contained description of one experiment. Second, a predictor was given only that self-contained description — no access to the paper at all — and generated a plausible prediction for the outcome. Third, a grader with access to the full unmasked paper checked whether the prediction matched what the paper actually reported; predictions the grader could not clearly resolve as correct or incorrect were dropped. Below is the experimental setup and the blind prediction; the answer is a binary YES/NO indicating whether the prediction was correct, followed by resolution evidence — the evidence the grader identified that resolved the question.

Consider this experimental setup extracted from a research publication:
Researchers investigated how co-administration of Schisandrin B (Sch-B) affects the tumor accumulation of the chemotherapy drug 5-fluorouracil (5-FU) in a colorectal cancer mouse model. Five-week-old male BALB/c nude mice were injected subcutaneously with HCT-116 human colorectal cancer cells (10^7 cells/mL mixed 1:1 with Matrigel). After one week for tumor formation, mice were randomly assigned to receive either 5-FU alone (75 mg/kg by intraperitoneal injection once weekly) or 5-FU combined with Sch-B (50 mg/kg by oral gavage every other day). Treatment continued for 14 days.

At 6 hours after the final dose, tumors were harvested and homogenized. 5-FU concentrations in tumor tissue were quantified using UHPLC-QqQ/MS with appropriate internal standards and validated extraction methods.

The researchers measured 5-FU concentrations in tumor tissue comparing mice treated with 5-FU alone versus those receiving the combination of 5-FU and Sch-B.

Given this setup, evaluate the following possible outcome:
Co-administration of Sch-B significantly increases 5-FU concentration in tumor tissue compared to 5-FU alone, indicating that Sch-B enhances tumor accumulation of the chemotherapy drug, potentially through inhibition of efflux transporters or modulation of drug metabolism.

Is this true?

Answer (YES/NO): NO